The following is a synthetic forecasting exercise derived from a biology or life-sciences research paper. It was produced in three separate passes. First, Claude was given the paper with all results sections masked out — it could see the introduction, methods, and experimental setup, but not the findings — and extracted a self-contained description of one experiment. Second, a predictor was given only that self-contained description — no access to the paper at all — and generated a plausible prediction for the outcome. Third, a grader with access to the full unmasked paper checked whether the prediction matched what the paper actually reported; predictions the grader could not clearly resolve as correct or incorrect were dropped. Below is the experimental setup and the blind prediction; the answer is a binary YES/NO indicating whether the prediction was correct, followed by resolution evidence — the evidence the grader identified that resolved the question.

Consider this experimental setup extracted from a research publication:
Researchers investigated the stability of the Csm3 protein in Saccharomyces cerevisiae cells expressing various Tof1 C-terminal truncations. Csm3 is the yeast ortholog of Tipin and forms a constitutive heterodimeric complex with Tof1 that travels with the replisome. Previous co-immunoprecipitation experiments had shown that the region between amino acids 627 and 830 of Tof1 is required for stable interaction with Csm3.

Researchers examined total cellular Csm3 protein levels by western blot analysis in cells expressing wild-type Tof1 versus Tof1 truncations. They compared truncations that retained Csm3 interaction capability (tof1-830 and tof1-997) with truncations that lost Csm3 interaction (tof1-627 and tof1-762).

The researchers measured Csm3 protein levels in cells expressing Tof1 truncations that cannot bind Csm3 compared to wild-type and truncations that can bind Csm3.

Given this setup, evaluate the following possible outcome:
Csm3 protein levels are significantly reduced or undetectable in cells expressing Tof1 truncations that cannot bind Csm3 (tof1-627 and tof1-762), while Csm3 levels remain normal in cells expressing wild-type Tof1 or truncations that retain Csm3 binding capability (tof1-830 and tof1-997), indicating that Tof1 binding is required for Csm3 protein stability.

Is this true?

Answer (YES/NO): NO